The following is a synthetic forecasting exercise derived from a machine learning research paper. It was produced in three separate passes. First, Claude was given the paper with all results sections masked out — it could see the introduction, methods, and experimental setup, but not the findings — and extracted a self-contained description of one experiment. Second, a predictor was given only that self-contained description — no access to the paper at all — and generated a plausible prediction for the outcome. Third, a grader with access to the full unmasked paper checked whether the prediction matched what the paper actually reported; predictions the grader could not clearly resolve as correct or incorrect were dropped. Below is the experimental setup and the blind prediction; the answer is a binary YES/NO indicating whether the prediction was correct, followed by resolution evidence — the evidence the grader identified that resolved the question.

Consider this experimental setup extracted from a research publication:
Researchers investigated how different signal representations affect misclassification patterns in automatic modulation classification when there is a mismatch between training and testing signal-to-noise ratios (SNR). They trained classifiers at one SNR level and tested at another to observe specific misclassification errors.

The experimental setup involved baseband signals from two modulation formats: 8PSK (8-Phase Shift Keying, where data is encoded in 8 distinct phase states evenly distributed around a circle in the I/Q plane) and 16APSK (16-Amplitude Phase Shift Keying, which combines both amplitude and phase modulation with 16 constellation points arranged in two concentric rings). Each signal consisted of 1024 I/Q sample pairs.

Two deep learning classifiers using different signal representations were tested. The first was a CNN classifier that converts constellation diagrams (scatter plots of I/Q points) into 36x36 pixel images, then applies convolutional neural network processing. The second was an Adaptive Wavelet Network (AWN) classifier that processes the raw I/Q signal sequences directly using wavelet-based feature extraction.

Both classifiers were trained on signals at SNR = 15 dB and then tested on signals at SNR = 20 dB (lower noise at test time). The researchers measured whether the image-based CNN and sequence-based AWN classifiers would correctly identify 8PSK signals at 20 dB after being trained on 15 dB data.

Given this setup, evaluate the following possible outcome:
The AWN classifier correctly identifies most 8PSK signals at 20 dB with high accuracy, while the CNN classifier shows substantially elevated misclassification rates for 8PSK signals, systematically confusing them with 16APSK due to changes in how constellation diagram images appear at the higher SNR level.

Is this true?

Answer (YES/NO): NO